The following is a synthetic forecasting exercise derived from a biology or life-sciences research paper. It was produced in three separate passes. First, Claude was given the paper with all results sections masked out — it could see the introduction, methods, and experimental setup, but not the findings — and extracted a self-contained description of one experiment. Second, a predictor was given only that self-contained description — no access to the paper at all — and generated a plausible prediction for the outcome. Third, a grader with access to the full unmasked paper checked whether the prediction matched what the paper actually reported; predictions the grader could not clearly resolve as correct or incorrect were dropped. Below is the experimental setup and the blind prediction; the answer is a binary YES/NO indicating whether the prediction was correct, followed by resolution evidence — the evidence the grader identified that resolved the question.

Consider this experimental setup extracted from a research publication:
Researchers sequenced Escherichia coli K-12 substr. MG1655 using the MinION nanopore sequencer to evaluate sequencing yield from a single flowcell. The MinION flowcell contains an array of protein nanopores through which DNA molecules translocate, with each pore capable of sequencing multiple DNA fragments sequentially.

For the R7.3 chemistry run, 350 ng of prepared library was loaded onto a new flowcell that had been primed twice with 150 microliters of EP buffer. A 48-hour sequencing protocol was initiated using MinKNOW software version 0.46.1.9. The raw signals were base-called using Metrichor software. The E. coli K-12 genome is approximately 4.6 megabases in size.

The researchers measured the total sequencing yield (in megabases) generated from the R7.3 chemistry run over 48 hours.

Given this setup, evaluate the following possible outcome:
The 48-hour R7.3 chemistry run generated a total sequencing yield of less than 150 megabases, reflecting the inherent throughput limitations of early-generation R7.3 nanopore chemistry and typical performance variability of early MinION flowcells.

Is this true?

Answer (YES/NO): NO